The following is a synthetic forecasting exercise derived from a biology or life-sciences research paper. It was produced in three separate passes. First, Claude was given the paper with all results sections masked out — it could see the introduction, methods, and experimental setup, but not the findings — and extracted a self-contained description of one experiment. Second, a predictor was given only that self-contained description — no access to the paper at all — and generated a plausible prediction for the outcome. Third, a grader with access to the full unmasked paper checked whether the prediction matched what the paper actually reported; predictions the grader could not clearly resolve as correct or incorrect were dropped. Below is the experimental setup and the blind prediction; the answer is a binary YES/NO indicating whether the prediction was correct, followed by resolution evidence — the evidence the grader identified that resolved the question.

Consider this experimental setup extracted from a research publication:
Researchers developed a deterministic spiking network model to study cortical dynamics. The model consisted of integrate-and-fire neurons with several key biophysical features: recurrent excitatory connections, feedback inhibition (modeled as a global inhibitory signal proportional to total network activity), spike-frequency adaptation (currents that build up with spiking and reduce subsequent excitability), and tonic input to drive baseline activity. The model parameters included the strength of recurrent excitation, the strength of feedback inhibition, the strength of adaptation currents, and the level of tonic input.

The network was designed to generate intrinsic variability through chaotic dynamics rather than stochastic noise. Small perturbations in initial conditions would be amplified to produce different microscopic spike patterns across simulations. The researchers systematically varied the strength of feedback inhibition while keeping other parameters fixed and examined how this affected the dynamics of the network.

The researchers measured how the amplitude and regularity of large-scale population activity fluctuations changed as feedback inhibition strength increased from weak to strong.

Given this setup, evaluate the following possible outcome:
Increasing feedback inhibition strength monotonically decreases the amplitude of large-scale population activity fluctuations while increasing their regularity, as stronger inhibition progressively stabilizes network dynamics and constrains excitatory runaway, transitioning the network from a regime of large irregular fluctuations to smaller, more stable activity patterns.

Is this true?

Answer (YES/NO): NO